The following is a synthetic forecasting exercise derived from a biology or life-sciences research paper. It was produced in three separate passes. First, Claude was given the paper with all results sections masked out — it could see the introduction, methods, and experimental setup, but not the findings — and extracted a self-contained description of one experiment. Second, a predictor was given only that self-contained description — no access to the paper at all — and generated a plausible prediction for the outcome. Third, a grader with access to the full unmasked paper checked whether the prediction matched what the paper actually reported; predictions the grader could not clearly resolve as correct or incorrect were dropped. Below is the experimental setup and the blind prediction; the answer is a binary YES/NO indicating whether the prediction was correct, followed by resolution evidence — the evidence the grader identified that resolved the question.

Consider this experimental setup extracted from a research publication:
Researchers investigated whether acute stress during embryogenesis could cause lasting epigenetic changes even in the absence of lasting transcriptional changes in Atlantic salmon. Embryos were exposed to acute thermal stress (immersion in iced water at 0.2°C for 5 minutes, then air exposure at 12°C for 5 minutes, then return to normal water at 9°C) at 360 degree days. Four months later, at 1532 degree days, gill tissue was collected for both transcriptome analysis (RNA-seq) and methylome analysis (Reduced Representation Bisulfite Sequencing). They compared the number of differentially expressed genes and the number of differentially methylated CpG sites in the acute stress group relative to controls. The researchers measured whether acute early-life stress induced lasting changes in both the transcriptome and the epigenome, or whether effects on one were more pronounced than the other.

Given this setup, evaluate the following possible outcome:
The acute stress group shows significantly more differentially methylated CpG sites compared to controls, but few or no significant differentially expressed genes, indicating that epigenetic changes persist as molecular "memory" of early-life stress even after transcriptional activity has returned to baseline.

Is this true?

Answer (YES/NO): YES